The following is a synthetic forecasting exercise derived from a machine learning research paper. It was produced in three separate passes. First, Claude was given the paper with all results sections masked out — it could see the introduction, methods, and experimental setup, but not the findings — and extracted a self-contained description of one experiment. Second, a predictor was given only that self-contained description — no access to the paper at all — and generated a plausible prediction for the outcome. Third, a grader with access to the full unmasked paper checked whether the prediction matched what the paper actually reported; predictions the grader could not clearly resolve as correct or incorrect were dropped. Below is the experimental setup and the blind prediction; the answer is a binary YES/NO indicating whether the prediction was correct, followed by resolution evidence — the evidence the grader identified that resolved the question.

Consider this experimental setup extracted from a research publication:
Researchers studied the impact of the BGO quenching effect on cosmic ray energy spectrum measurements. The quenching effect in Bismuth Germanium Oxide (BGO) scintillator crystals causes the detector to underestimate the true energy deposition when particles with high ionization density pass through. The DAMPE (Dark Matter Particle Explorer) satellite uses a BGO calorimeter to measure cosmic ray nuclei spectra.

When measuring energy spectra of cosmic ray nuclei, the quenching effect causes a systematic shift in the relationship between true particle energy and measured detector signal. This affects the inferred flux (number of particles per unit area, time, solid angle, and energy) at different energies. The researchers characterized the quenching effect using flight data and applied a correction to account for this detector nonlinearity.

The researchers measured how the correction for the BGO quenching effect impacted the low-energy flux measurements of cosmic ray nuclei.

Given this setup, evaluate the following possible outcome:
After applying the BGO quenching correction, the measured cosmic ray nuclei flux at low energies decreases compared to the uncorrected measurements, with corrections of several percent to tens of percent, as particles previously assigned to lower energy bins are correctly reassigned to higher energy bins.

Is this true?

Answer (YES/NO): NO